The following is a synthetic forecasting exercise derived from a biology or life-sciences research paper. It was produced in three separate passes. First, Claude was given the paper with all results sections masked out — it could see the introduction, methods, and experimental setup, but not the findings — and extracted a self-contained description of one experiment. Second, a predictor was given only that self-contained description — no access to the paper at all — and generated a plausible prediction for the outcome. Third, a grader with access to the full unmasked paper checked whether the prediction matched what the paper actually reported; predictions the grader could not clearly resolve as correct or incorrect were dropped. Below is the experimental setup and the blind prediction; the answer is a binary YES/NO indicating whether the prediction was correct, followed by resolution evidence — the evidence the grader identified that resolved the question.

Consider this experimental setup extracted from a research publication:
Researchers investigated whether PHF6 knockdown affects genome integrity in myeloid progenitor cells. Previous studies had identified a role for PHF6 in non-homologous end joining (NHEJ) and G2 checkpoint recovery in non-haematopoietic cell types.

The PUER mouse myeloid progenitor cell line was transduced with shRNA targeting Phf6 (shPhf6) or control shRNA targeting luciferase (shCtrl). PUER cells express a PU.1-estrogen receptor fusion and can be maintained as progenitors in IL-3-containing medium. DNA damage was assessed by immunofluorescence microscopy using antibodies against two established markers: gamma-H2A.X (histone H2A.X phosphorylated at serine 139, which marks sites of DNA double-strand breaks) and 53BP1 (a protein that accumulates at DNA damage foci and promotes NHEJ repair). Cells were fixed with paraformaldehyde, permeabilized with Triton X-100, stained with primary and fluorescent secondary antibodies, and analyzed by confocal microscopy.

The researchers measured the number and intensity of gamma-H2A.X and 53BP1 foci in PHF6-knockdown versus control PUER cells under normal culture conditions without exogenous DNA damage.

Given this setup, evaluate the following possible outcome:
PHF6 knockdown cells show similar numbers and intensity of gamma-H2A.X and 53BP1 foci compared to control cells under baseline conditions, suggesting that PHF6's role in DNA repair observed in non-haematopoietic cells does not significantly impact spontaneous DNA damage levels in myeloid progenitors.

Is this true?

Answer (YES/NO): NO